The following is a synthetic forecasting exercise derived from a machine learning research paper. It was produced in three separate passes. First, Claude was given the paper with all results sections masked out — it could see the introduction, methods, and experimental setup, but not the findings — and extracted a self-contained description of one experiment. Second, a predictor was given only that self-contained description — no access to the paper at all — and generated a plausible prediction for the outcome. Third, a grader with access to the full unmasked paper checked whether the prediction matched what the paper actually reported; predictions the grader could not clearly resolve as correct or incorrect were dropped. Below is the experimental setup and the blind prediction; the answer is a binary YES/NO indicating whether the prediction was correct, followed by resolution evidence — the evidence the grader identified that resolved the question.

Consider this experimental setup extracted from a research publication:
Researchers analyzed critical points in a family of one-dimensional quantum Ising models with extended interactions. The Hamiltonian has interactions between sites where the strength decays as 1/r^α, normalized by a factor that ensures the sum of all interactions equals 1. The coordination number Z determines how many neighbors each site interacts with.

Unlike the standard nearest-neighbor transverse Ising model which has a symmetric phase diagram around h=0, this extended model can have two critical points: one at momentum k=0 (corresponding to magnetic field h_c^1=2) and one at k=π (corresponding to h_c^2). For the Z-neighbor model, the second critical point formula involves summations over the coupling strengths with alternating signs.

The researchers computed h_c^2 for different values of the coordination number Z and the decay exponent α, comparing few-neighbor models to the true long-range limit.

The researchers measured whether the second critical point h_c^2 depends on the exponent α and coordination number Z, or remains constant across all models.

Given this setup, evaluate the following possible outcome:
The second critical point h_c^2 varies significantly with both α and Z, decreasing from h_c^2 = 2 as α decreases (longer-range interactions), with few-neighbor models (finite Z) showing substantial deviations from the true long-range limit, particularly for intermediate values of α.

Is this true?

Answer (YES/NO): NO